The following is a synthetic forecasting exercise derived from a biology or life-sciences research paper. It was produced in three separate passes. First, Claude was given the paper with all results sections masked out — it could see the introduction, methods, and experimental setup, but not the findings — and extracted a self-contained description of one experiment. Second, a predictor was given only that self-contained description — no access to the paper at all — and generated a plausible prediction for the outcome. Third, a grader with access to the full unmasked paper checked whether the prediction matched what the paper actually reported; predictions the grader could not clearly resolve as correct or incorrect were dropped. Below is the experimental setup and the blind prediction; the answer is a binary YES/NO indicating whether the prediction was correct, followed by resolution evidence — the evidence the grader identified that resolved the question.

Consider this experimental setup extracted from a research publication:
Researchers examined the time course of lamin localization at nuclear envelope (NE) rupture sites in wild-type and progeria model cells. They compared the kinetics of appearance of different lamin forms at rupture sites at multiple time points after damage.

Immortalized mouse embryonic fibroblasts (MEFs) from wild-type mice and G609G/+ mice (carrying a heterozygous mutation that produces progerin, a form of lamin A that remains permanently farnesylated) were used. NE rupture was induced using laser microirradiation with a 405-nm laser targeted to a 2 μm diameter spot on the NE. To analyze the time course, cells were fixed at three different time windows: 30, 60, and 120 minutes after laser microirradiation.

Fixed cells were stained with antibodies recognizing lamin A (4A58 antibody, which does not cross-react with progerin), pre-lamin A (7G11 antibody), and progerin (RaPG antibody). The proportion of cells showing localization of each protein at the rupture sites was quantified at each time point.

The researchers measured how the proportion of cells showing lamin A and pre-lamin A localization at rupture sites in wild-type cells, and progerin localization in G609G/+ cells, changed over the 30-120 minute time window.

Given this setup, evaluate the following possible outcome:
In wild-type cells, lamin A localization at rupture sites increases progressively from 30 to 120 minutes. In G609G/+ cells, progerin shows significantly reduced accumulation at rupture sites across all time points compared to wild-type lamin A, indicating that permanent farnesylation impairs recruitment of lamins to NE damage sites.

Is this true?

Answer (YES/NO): YES